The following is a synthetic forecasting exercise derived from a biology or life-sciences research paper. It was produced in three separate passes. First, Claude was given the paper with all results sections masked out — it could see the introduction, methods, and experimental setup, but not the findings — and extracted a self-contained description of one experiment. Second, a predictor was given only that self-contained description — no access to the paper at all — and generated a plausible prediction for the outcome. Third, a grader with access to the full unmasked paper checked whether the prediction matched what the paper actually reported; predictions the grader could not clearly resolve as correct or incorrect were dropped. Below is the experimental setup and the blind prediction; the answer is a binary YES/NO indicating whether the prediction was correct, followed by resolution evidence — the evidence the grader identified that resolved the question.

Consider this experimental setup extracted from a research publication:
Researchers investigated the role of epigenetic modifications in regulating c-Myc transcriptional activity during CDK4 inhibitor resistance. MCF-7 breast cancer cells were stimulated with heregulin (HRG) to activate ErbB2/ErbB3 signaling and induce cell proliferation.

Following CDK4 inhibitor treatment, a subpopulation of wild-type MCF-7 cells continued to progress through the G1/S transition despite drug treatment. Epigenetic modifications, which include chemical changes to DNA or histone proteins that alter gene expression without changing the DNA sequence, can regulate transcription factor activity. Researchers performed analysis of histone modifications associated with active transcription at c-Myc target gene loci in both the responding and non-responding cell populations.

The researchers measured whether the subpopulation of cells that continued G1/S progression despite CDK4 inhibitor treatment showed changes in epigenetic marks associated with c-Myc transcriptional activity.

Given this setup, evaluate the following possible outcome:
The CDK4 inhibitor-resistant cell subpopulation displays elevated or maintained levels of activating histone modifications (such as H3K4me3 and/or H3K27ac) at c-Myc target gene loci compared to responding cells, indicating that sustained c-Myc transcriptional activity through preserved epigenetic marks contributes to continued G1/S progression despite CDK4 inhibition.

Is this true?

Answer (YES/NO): NO